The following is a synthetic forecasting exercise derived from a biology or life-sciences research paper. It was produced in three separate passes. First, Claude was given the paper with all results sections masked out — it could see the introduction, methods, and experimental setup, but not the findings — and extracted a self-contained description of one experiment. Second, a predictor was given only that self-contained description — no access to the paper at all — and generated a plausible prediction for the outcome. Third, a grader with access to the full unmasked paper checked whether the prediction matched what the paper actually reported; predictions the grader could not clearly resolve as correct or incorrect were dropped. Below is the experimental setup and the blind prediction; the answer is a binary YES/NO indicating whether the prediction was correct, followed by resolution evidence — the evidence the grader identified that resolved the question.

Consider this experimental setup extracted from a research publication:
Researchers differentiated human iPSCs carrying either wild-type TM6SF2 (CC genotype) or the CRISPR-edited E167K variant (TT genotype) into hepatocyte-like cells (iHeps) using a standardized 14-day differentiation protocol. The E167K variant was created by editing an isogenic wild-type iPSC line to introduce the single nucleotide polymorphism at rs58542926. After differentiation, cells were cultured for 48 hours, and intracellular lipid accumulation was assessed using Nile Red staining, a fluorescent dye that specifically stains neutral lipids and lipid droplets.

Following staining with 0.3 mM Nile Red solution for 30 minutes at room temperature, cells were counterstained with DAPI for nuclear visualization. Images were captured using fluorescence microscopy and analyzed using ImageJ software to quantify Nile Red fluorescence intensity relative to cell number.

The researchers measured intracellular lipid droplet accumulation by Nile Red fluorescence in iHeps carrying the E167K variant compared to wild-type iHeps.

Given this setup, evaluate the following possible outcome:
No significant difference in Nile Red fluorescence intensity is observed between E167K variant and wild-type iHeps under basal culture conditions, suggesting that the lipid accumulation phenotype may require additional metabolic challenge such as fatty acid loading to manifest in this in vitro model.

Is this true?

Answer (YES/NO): NO